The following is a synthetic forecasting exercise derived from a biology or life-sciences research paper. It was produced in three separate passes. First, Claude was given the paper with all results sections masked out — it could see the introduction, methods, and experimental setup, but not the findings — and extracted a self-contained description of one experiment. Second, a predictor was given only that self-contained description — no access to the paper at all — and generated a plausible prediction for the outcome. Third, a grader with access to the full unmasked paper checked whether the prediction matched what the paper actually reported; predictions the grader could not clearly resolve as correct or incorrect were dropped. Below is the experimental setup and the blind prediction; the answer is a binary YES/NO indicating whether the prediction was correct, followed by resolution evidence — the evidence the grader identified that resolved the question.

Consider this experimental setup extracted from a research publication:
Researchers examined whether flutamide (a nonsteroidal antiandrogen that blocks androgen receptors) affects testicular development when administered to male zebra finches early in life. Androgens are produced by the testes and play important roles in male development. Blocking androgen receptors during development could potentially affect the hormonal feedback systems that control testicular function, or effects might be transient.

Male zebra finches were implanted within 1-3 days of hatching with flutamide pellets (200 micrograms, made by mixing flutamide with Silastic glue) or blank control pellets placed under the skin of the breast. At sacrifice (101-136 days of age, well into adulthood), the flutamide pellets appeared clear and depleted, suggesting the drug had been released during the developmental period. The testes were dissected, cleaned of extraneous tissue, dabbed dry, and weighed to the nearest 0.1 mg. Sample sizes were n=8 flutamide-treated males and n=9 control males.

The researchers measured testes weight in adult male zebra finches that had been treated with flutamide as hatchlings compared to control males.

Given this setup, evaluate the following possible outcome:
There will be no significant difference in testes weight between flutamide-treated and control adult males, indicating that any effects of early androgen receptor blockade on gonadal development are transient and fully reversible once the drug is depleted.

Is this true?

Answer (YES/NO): YES